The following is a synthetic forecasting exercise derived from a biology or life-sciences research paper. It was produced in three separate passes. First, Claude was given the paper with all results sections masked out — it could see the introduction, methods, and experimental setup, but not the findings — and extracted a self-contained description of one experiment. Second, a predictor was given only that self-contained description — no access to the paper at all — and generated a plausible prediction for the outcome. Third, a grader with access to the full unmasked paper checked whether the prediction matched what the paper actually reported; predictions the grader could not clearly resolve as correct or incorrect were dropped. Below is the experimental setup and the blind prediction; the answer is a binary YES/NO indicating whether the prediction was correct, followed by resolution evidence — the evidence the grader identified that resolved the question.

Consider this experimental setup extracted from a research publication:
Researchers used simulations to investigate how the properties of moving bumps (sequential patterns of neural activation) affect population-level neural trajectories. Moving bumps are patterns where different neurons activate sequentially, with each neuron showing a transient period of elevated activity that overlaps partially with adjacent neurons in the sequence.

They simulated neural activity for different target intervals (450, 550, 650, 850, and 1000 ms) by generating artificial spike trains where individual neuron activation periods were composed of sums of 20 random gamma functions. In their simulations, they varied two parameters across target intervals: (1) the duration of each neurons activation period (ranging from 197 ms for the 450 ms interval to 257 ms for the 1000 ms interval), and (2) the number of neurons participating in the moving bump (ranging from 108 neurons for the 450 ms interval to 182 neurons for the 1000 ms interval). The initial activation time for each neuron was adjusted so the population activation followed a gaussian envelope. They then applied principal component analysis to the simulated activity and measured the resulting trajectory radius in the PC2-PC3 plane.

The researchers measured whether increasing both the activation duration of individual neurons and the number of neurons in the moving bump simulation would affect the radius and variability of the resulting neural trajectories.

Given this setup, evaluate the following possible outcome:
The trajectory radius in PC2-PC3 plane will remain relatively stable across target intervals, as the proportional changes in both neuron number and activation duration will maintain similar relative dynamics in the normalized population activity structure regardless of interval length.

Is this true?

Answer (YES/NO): NO